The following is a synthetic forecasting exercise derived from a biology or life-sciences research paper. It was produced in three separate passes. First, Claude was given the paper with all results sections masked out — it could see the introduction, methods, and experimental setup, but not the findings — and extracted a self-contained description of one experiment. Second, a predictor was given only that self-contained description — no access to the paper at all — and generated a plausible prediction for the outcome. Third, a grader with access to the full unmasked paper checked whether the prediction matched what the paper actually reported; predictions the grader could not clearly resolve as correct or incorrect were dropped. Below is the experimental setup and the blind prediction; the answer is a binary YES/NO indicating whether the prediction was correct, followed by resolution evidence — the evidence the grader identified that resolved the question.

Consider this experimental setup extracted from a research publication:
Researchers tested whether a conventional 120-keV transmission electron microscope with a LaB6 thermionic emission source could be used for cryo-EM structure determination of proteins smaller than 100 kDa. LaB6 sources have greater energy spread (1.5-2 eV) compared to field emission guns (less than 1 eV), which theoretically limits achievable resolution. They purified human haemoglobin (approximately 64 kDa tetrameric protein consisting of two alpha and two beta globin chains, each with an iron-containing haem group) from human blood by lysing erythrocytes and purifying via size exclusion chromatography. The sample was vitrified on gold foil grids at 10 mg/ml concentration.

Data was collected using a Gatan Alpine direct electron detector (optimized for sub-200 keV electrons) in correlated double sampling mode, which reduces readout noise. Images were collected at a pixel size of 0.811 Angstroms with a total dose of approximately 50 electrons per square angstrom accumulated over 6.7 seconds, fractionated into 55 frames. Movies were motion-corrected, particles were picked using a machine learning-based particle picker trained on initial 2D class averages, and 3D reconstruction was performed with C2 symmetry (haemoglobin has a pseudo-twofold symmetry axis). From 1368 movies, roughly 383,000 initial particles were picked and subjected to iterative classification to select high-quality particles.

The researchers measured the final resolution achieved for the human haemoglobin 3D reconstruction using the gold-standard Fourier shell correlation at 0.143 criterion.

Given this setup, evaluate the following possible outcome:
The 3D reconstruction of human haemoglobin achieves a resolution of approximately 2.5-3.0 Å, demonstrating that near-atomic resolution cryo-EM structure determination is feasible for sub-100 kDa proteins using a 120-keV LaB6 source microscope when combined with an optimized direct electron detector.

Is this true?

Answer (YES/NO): NO